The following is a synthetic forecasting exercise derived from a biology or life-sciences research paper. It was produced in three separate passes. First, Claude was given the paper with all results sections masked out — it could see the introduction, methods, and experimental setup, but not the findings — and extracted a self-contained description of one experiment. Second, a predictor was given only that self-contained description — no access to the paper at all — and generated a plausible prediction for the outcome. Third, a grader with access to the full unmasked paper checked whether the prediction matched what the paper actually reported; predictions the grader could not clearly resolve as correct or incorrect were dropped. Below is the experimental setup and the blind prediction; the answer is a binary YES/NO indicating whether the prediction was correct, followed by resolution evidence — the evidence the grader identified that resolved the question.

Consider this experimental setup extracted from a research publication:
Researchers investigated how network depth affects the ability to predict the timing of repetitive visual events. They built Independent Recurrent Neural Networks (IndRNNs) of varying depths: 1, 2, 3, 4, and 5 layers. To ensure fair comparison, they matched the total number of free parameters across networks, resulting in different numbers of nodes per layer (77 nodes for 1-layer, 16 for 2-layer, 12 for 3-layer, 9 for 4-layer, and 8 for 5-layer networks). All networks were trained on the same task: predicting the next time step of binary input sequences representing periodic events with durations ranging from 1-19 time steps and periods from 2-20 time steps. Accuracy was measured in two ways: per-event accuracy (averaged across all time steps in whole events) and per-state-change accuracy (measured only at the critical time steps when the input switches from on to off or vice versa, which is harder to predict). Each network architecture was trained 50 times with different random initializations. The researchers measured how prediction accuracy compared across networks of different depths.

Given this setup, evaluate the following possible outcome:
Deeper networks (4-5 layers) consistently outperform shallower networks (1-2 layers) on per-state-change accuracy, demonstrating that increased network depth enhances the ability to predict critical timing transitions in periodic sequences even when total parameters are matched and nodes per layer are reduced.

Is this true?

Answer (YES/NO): NO